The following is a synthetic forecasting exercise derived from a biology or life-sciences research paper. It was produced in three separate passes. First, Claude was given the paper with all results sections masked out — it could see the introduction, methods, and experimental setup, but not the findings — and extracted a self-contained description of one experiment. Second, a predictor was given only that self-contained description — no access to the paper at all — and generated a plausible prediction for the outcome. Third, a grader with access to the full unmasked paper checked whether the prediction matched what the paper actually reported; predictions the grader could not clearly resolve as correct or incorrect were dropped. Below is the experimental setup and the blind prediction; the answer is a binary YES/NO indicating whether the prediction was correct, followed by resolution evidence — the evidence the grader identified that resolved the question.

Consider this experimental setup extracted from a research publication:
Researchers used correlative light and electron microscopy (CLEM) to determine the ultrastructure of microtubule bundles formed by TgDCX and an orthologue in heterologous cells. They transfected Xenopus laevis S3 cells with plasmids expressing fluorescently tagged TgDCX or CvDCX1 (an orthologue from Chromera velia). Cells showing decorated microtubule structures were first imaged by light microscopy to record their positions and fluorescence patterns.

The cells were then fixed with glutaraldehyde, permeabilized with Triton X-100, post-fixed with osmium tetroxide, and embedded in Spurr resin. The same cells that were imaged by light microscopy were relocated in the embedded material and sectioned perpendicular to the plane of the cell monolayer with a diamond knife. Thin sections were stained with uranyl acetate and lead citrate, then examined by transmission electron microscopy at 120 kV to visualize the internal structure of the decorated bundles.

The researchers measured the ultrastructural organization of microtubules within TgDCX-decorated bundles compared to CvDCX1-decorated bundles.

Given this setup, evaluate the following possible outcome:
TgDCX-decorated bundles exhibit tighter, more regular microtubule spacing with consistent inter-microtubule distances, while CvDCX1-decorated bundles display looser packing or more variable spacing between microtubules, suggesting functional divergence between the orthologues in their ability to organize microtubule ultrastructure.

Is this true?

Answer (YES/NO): NO